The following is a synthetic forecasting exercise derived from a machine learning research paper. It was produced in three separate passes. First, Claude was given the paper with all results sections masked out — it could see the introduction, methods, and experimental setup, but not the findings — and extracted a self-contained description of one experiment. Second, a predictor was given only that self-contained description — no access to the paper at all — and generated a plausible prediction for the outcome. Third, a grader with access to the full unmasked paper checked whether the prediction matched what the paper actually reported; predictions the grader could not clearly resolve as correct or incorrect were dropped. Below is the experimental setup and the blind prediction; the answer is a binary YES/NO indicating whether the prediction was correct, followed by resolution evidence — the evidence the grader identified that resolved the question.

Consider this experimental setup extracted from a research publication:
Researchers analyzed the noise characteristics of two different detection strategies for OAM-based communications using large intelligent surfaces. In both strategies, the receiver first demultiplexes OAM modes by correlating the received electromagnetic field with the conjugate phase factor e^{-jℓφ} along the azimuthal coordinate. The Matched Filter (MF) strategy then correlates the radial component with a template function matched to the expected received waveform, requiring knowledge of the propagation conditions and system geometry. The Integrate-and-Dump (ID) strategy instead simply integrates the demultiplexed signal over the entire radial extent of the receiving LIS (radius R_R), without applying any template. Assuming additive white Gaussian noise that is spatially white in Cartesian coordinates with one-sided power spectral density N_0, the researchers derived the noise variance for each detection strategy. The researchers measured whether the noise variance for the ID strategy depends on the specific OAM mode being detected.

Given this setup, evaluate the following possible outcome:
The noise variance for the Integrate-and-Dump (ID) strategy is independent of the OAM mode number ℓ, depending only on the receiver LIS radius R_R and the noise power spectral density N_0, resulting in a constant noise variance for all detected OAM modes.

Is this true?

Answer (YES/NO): YES